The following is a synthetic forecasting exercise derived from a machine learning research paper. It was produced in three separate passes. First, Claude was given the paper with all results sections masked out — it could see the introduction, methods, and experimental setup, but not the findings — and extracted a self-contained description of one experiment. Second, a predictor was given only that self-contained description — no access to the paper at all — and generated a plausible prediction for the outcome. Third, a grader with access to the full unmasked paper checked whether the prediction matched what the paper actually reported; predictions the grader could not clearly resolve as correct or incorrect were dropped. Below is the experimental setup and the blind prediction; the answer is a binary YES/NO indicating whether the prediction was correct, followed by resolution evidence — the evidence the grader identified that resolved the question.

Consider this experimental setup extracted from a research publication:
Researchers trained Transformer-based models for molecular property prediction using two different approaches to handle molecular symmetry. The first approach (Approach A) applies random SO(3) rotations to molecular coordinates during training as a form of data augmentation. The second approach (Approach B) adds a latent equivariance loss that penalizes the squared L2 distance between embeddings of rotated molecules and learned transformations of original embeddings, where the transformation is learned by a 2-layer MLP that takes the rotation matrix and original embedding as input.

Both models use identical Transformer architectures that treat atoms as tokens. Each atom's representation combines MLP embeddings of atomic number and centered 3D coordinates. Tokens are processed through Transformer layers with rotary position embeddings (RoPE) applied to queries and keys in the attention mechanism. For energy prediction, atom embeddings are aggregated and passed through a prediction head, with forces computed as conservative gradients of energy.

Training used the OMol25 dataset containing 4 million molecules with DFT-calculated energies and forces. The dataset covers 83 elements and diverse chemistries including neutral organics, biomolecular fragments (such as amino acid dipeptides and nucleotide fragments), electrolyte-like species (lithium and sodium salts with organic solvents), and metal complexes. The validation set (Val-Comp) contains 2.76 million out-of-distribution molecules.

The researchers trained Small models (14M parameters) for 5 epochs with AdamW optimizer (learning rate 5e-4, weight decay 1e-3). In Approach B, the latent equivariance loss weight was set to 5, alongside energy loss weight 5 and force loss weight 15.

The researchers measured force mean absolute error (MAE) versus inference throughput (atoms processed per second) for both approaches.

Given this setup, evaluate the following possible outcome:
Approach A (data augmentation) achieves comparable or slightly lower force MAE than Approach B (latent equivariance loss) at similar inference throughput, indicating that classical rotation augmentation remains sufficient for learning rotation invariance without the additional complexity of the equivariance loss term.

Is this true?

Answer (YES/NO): NO